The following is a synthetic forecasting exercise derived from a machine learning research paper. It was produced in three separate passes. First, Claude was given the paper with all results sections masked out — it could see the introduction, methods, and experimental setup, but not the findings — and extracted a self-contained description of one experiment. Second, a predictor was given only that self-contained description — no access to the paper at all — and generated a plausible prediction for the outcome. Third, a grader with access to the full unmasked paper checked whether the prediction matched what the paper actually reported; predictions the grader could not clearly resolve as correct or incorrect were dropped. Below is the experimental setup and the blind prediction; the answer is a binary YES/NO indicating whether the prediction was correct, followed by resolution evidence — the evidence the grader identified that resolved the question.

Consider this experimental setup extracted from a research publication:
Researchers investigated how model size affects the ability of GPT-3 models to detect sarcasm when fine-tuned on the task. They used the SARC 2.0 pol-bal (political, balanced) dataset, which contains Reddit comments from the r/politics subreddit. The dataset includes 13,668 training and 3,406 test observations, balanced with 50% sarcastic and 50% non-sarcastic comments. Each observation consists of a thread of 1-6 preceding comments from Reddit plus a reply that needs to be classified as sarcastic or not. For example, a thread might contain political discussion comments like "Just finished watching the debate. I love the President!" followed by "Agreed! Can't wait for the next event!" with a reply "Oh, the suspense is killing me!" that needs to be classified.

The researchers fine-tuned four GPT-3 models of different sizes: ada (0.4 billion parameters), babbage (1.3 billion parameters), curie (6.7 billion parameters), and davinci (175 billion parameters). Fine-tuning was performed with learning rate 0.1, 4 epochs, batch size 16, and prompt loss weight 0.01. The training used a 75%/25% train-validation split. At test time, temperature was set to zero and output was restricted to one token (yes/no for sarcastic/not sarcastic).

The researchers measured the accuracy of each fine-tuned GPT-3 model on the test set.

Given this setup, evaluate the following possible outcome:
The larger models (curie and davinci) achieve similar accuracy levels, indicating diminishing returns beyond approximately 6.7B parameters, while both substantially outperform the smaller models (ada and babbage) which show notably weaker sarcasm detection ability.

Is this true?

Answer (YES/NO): NO